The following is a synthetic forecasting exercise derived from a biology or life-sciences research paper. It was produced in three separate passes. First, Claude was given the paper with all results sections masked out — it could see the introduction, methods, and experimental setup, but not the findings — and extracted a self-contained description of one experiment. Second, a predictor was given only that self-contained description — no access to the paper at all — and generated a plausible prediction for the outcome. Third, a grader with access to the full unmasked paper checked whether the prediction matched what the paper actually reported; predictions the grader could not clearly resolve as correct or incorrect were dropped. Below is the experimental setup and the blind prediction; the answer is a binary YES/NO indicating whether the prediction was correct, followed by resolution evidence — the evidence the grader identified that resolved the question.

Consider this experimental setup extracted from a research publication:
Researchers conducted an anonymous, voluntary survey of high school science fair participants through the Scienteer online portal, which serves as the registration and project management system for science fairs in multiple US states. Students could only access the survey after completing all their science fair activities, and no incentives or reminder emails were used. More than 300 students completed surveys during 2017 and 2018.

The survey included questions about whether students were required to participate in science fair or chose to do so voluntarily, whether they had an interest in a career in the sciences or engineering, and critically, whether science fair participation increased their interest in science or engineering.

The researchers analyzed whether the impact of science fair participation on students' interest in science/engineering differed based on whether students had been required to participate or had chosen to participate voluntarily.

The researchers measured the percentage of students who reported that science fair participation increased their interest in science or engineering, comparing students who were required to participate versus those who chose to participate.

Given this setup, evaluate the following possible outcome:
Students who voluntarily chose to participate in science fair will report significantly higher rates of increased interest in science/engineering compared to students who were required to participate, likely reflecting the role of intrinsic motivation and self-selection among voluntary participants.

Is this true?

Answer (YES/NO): YES